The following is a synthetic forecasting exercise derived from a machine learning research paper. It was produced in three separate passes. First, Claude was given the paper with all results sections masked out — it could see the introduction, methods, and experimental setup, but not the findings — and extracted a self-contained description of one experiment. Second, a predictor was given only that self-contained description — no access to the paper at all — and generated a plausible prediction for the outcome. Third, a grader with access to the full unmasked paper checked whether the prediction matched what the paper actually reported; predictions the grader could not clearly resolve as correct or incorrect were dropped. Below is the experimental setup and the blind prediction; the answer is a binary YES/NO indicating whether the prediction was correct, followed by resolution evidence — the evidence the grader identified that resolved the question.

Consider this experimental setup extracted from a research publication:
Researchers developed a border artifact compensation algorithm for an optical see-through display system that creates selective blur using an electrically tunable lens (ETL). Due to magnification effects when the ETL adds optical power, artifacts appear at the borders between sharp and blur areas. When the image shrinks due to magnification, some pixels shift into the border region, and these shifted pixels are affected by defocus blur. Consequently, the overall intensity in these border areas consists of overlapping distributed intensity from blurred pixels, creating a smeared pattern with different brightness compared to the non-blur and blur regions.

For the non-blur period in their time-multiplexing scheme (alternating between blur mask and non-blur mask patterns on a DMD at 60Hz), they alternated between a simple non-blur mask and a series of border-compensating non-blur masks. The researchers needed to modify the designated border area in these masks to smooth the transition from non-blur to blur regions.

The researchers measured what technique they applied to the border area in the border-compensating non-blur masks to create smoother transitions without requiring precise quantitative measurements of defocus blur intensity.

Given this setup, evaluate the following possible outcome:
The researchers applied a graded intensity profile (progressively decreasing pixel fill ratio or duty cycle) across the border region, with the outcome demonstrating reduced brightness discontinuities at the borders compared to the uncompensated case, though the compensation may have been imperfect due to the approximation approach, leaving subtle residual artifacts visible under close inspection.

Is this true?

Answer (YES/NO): NO